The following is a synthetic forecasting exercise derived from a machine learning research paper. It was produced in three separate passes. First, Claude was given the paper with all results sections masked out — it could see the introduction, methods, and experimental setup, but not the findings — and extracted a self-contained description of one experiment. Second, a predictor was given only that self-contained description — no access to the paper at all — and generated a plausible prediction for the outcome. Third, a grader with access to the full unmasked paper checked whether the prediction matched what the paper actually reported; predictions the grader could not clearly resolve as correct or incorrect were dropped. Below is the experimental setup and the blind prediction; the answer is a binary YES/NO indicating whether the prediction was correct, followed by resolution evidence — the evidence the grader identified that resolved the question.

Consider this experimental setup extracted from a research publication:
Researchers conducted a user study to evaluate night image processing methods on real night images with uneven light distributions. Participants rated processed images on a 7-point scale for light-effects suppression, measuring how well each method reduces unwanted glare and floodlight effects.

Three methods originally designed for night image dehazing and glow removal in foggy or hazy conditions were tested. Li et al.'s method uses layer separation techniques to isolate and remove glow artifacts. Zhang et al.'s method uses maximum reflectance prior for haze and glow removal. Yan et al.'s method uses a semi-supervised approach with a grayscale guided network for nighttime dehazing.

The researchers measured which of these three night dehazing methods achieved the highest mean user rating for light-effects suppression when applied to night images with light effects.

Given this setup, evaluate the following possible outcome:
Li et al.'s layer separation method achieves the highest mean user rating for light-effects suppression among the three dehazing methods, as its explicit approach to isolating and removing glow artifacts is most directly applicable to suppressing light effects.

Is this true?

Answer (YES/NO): YES